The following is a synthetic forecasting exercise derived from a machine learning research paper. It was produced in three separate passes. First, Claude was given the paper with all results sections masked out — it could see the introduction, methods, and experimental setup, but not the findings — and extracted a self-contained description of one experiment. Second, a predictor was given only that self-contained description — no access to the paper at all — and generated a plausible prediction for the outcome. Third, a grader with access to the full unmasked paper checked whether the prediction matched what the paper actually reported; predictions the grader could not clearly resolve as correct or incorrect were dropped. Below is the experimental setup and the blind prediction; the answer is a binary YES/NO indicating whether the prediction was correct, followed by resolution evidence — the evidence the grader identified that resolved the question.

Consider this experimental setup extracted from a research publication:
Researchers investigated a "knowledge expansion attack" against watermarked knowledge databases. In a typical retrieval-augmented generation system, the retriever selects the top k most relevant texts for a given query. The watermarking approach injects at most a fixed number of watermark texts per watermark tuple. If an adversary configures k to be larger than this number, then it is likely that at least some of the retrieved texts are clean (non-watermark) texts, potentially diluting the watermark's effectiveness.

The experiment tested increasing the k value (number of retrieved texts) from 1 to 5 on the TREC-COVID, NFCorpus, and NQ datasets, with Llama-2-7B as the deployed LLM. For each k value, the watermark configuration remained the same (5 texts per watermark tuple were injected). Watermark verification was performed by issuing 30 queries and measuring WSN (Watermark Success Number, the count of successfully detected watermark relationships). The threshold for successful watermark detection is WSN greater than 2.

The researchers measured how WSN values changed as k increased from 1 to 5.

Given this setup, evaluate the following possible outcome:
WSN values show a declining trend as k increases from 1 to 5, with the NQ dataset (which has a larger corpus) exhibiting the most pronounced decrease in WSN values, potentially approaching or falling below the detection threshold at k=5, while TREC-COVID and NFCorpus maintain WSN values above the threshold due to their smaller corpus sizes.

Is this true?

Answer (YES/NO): NO